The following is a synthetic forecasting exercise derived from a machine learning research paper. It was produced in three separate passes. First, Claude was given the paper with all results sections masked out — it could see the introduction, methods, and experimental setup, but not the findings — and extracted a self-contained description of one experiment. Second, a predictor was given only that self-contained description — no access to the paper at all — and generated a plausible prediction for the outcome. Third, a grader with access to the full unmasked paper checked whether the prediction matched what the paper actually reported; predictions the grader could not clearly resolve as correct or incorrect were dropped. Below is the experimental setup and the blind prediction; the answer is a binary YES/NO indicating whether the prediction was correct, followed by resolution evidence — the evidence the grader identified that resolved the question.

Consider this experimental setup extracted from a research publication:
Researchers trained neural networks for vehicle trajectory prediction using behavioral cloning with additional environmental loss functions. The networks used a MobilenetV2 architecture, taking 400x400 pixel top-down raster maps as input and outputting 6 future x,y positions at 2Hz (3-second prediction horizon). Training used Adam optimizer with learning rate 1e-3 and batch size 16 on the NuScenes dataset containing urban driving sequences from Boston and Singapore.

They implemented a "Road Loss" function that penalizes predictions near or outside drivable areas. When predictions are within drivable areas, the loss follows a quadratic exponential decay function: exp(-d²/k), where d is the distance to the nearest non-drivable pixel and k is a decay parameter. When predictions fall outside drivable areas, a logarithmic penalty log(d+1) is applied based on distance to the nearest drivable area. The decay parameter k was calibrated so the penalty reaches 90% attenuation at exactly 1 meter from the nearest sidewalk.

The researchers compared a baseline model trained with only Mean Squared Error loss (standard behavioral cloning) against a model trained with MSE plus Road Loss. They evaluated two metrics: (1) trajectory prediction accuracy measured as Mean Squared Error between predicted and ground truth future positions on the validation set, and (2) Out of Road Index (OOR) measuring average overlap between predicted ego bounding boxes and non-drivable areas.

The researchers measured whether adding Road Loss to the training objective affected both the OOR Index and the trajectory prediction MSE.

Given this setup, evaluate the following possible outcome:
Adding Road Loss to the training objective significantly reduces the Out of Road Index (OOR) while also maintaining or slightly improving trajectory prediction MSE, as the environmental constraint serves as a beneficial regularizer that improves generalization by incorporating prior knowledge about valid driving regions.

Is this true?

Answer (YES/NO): YES